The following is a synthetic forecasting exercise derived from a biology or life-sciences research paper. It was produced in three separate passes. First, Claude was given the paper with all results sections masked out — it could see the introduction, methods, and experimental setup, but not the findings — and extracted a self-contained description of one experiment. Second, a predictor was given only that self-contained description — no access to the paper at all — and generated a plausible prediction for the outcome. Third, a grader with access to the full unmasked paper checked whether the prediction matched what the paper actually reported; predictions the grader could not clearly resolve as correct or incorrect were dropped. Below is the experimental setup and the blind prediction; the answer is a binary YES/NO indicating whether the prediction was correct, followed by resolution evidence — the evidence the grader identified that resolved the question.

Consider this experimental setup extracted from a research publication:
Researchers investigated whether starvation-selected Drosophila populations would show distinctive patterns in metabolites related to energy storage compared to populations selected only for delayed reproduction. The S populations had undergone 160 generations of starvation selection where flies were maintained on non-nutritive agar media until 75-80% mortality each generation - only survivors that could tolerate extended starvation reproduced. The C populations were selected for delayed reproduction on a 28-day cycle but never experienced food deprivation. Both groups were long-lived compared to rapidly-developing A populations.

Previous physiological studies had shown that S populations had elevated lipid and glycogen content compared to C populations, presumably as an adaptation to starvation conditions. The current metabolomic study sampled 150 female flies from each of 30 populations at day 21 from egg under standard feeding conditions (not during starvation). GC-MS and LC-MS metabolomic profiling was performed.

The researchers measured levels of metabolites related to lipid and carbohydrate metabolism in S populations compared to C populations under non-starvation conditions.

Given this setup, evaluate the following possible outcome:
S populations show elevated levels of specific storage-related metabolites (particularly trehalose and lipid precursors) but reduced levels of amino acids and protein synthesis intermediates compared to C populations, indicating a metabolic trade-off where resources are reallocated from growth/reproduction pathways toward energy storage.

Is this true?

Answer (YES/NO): NO